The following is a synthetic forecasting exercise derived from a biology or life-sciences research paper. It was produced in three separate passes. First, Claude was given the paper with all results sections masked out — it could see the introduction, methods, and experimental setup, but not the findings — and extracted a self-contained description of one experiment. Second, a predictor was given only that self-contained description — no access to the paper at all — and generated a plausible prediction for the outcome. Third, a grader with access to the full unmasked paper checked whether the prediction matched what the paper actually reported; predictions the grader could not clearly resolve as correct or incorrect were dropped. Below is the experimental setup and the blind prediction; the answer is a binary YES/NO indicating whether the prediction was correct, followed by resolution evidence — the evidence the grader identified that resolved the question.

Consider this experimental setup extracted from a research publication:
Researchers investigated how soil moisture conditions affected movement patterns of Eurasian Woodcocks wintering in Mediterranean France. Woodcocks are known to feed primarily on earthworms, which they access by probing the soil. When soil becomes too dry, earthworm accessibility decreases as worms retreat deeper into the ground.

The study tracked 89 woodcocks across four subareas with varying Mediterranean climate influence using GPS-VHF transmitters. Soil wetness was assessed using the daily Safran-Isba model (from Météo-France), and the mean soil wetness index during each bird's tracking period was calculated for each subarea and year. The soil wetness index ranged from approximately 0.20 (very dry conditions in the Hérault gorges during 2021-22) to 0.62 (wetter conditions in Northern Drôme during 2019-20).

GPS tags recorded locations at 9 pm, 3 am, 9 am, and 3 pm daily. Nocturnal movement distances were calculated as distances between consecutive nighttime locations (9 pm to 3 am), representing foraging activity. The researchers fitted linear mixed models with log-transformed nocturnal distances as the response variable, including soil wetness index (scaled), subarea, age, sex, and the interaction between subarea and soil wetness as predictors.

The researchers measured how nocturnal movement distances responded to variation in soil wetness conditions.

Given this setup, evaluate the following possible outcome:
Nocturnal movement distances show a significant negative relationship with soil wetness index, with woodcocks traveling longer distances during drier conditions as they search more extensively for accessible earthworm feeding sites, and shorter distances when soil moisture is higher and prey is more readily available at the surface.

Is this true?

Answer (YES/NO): NO